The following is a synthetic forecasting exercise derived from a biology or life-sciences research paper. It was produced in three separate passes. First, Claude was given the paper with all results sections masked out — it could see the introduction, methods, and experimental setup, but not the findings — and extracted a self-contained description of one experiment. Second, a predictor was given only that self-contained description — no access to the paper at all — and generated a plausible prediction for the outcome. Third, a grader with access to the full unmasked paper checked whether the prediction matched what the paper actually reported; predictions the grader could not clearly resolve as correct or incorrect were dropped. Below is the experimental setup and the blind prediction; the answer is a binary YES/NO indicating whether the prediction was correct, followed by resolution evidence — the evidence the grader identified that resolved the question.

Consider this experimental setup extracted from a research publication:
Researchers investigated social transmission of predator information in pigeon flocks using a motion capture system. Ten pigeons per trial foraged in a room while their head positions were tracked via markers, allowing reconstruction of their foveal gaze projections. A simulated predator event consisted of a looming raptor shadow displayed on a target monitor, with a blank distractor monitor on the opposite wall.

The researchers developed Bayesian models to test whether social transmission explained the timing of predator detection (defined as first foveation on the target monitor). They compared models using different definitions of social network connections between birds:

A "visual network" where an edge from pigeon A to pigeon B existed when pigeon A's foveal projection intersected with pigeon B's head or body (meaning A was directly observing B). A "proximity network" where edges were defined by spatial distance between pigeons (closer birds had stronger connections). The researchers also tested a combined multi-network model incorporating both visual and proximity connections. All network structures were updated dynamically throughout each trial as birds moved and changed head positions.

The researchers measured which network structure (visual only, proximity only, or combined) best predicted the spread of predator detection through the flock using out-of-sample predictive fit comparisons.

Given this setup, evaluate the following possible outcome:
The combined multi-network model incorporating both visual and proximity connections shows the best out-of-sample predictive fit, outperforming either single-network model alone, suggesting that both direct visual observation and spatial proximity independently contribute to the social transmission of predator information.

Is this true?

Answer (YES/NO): NO